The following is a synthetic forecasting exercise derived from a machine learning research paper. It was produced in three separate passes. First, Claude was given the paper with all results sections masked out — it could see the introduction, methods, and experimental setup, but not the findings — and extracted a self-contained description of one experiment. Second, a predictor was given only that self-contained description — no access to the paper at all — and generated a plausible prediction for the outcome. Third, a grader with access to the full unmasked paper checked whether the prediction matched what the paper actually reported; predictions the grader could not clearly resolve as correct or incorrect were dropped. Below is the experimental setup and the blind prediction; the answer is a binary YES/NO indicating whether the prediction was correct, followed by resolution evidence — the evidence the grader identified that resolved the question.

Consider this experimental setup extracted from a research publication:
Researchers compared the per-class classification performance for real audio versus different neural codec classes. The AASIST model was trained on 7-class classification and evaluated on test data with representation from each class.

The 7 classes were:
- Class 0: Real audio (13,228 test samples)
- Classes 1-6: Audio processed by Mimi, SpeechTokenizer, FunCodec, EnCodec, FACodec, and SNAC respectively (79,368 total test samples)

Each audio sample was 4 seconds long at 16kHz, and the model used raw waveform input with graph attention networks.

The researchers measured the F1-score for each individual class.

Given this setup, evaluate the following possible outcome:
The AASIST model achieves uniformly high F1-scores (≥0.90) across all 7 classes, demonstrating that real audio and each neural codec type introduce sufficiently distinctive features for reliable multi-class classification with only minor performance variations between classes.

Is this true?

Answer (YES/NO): YES